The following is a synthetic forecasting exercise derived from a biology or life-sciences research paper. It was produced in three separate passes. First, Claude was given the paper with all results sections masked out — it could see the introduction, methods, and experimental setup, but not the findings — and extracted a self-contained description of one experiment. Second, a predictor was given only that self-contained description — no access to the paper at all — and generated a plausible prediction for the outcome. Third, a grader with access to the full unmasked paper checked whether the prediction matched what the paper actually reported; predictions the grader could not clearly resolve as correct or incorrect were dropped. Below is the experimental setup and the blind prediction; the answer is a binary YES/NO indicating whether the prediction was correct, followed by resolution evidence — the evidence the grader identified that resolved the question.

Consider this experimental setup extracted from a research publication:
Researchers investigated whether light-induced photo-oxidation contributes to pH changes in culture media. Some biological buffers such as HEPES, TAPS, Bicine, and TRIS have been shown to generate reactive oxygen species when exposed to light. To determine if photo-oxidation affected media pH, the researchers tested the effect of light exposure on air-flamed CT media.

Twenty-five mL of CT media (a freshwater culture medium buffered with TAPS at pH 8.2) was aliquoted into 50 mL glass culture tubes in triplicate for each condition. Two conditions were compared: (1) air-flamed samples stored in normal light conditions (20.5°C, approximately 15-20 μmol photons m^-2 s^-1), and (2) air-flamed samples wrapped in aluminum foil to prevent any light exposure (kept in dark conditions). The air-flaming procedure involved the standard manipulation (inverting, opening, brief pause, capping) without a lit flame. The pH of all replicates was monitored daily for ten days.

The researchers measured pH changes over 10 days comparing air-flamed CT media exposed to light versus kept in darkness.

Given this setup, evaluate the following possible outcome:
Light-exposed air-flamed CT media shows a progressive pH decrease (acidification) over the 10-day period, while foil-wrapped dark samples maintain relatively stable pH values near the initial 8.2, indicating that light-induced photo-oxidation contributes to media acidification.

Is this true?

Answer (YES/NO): NO